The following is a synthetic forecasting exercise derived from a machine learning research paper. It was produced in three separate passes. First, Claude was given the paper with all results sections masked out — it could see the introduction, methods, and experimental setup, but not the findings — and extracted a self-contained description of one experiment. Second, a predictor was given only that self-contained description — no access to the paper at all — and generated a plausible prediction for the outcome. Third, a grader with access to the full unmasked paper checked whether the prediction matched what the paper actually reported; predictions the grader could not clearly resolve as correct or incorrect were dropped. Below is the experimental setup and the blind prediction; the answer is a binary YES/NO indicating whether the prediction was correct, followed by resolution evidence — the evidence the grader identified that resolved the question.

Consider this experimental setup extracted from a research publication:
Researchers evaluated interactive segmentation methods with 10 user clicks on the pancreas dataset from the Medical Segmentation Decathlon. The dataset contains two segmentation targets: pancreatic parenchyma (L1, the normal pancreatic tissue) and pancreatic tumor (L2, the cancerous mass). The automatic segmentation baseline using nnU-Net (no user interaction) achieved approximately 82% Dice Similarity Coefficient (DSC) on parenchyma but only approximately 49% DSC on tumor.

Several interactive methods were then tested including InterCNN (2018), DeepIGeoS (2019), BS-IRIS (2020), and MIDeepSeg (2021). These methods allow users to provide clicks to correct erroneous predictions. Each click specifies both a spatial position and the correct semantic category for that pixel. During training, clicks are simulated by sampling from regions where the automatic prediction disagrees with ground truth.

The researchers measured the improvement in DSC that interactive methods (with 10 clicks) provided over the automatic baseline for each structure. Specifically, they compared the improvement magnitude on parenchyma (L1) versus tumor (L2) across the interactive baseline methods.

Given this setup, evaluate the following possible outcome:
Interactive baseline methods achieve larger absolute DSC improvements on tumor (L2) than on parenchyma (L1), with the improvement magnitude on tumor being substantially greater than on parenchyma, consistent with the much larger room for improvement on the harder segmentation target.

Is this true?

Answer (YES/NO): YES